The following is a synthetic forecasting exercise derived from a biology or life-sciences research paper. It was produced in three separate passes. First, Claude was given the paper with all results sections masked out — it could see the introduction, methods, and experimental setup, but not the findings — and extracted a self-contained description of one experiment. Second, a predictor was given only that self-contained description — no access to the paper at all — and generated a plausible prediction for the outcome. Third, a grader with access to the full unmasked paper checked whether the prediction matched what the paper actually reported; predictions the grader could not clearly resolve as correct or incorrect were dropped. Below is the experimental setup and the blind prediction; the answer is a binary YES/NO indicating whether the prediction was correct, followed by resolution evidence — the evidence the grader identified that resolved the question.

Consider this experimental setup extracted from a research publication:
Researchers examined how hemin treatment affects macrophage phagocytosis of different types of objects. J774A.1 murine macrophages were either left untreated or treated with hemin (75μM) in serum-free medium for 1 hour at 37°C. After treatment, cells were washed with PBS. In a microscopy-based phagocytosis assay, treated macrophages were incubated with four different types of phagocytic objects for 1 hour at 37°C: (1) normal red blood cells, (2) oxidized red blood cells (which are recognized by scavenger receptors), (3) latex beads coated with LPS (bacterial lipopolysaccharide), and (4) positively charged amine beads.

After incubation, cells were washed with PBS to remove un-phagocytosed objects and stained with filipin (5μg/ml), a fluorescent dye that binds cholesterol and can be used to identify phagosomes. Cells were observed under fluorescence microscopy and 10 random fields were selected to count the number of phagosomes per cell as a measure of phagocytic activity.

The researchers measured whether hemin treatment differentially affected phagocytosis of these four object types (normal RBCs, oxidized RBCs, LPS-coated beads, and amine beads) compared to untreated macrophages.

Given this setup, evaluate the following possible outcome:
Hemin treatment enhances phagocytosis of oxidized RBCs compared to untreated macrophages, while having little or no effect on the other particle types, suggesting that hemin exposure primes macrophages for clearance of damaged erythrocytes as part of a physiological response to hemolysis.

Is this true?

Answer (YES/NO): NO